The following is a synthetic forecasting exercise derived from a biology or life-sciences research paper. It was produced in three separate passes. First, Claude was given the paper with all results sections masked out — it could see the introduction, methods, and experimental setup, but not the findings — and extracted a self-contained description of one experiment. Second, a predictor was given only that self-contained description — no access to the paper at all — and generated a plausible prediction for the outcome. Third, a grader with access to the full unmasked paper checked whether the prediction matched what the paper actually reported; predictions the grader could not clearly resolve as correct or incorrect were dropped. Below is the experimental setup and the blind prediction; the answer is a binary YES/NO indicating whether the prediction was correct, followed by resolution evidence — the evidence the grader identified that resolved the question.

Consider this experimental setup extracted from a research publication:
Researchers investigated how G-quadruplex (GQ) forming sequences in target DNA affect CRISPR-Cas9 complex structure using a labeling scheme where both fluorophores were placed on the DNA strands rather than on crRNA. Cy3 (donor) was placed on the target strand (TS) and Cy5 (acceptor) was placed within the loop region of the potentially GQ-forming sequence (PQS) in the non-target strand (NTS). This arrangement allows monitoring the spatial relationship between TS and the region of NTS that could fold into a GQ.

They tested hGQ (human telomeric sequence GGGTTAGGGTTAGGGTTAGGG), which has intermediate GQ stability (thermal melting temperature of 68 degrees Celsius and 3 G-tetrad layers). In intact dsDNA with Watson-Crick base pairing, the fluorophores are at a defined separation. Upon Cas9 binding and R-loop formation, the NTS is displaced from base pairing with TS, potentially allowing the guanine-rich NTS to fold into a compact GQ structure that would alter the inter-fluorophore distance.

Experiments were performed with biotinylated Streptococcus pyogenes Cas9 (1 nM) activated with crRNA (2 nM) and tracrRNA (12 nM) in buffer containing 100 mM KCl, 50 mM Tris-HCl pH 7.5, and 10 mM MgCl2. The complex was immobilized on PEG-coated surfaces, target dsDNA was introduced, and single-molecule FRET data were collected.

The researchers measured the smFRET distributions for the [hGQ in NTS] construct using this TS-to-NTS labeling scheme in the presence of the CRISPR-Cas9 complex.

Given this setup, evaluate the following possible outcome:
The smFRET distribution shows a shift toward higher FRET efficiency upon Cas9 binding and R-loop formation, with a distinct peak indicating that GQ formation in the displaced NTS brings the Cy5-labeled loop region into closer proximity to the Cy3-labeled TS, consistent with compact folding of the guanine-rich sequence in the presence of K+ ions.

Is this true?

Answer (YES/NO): NO